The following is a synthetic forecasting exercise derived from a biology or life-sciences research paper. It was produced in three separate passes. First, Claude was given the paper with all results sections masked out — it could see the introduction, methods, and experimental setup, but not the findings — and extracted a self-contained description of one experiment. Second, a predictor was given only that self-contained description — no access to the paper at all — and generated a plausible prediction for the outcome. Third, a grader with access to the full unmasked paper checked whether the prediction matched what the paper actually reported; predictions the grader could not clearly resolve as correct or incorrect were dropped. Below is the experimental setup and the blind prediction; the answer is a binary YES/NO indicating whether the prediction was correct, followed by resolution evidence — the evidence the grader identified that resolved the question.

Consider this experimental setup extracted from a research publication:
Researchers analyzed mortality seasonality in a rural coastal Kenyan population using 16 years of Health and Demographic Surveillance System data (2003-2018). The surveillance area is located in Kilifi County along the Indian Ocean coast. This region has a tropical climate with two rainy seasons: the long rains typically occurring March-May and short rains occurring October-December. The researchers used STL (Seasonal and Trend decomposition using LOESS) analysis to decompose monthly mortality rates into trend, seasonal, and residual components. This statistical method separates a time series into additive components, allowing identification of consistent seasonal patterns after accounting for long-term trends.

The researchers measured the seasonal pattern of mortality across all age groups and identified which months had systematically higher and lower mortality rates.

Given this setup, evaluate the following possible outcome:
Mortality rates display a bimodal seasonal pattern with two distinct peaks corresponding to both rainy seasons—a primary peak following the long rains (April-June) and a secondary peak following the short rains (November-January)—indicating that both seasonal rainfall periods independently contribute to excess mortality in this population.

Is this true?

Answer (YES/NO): NO